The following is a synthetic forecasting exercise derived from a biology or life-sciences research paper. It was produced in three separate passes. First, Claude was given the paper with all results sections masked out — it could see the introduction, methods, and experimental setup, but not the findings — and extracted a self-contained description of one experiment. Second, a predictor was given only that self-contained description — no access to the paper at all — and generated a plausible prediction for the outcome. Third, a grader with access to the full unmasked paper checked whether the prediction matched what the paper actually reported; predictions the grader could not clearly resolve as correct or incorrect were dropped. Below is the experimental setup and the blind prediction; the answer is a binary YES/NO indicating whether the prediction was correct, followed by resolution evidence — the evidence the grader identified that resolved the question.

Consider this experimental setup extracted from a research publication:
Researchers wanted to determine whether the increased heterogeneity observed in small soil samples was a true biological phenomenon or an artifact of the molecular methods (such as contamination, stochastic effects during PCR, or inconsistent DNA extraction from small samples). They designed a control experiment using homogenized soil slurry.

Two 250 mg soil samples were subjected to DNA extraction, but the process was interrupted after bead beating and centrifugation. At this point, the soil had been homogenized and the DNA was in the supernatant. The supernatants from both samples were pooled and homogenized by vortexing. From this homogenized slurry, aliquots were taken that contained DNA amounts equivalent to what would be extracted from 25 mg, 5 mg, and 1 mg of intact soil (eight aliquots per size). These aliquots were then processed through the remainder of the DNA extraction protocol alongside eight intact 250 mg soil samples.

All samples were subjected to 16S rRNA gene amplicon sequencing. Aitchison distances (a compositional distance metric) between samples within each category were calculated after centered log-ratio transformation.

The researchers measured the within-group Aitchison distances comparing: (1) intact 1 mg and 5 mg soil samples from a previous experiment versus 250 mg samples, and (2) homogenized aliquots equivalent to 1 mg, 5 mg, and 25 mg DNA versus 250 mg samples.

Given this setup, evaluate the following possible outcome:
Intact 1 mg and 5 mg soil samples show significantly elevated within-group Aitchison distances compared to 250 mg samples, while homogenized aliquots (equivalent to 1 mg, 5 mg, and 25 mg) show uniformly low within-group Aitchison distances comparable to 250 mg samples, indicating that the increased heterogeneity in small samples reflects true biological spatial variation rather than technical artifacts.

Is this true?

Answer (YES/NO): YES